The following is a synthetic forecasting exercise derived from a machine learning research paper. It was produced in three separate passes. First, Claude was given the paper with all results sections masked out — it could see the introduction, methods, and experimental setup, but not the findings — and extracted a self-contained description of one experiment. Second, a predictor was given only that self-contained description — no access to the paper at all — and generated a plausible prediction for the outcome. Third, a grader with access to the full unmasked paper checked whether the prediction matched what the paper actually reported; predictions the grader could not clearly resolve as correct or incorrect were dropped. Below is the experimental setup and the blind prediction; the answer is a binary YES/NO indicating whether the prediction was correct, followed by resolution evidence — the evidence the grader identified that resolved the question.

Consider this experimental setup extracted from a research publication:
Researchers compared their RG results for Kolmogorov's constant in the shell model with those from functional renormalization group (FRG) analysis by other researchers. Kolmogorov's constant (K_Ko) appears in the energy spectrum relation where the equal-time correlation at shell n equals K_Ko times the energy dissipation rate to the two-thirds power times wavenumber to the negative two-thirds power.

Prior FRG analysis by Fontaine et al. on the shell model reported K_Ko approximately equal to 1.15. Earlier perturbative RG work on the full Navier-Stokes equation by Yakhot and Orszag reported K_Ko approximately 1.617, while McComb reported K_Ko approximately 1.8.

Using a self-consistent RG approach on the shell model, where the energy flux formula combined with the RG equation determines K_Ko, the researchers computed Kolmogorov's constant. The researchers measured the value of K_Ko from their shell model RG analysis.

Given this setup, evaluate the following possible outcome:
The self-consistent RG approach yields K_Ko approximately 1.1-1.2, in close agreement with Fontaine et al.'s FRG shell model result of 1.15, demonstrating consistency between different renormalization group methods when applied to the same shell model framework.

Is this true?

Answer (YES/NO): NO